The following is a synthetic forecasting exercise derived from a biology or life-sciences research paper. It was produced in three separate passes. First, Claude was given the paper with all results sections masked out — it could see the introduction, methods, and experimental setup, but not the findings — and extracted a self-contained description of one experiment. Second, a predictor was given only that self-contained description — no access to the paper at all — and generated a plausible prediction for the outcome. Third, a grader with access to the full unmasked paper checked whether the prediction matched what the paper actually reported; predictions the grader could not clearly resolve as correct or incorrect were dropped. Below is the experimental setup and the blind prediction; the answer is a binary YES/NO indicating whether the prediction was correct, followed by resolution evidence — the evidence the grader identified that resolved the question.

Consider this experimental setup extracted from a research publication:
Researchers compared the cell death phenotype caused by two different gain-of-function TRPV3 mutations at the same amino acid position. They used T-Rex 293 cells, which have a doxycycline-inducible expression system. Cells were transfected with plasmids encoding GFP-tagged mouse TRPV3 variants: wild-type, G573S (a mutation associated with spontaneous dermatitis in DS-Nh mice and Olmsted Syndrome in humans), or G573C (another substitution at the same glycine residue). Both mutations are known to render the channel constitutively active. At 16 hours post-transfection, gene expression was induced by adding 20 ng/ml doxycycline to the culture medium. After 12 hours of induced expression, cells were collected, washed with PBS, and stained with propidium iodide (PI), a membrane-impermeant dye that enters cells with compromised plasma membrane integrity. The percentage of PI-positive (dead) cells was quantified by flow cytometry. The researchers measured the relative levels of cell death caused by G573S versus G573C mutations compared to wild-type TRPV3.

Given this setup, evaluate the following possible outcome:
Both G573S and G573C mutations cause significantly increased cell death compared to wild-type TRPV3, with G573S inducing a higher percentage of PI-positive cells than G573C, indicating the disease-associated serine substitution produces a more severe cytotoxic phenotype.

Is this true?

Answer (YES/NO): NO